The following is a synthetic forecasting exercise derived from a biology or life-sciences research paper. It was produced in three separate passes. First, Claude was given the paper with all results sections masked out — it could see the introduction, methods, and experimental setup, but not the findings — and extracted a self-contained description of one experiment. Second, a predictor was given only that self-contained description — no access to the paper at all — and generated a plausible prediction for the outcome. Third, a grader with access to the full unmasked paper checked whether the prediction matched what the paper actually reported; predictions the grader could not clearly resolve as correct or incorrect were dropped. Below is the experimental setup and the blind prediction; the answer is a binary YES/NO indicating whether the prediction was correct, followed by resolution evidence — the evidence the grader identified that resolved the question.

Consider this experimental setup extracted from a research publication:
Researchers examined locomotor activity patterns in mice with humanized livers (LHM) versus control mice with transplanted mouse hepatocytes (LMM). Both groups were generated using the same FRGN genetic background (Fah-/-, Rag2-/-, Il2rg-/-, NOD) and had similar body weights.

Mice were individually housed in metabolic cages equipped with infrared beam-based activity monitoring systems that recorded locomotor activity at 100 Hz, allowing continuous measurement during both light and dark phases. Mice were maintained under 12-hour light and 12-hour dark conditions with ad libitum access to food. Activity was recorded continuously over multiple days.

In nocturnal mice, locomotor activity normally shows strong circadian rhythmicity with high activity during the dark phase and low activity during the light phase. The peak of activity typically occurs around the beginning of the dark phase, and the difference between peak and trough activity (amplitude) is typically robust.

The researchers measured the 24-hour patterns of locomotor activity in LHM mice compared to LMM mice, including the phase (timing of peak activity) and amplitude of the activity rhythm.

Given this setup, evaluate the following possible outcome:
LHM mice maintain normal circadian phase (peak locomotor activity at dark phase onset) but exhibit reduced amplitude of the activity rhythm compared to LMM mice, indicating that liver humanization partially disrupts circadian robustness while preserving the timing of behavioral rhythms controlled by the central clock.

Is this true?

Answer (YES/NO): NO